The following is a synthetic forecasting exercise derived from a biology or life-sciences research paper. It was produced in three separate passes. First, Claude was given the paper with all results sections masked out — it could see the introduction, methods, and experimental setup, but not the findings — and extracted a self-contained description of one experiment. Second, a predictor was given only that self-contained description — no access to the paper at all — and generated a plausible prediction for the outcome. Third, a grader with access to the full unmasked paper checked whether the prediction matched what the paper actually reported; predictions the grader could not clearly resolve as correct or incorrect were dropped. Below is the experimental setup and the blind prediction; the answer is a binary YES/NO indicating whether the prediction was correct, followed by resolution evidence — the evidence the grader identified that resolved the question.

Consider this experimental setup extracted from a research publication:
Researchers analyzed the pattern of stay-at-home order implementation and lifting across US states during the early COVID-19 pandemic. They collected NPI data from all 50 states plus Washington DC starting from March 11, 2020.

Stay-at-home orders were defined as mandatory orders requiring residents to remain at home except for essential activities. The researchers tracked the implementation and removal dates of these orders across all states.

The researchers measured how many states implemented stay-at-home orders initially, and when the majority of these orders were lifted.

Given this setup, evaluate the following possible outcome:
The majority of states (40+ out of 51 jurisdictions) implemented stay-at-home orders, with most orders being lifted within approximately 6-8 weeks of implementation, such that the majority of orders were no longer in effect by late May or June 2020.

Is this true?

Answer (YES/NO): NO